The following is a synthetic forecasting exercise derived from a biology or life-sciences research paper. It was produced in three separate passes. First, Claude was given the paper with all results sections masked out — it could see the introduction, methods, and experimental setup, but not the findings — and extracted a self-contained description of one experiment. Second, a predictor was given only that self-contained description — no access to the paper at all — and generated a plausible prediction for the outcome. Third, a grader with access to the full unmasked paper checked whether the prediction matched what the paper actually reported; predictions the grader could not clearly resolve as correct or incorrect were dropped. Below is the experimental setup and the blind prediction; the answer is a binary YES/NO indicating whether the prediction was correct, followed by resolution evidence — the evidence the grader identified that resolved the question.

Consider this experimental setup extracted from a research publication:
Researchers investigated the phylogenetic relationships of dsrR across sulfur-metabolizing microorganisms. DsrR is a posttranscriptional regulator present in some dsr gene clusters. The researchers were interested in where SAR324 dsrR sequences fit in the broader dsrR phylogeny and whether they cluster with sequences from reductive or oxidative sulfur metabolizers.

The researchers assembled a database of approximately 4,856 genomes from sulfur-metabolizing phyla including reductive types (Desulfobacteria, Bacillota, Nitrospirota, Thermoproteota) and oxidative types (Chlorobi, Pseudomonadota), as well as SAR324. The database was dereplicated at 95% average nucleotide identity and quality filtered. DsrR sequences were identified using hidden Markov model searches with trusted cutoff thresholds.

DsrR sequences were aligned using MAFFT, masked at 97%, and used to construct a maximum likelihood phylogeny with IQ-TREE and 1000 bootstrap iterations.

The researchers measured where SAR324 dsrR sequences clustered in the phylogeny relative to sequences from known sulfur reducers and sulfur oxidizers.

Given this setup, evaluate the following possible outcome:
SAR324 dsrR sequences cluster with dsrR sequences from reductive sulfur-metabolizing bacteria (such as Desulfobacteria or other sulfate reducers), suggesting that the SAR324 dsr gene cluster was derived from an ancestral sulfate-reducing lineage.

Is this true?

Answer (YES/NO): NO